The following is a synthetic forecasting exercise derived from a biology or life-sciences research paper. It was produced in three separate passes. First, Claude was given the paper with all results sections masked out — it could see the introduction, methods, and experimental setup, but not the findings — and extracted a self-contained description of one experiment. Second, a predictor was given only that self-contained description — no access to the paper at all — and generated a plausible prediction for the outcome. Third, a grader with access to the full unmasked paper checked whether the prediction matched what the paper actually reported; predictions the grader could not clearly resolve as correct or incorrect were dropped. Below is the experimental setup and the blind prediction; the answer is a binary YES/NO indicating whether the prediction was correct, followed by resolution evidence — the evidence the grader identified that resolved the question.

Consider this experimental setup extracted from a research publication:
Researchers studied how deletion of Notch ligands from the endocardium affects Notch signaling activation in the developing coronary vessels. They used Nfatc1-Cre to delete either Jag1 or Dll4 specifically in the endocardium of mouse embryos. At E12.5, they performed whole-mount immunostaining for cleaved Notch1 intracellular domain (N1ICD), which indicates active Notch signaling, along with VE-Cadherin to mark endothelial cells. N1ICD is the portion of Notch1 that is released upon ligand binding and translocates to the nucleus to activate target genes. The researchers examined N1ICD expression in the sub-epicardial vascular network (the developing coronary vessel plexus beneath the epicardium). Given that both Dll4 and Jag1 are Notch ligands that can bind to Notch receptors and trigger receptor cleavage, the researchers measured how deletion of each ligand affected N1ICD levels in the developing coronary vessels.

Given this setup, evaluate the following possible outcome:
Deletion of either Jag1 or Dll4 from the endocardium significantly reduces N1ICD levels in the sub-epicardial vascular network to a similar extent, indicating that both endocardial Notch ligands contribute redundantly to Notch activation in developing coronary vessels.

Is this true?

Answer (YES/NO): NO